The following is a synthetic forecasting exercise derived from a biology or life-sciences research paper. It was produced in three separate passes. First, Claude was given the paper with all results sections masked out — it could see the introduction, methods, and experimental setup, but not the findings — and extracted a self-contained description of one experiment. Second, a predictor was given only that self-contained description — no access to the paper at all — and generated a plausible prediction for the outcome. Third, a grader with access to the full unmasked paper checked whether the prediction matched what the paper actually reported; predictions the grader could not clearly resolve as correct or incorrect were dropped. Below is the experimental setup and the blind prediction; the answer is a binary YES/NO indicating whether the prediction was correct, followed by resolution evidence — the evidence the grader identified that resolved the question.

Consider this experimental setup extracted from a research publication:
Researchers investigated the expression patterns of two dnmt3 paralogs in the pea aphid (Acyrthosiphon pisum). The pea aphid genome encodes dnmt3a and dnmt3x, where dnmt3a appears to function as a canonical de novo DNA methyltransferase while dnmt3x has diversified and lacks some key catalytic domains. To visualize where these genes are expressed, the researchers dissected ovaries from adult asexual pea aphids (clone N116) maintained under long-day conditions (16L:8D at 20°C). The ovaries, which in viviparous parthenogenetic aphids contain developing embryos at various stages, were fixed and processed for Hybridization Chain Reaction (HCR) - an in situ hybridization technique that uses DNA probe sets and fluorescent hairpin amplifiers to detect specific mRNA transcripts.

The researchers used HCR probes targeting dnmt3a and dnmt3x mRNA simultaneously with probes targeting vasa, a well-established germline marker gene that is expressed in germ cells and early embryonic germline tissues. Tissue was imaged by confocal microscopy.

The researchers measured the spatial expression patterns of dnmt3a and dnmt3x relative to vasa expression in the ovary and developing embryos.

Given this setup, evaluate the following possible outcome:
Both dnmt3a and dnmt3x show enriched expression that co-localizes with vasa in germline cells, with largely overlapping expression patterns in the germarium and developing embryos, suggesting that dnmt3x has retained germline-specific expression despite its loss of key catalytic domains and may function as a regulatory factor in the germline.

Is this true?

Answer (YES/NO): YES